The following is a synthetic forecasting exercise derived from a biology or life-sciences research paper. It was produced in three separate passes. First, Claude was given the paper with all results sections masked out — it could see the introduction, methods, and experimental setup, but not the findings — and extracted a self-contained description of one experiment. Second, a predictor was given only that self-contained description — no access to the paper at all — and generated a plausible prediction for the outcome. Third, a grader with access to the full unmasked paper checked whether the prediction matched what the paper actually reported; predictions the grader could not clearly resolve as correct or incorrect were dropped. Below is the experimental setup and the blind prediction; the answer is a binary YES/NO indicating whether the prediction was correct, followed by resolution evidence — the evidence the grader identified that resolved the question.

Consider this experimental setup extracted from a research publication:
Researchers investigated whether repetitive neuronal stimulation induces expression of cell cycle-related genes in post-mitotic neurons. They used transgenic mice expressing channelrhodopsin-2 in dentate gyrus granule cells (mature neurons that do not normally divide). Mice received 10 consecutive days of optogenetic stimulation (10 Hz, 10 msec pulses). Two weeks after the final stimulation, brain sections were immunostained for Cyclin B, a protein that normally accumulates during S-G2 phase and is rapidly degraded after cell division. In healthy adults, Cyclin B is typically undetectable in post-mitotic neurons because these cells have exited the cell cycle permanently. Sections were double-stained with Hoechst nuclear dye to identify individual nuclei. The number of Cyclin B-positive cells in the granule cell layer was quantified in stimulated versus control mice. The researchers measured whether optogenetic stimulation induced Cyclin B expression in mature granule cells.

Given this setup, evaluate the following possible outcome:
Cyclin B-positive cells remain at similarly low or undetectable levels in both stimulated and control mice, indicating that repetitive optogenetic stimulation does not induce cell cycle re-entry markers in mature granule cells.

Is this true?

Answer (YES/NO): NO